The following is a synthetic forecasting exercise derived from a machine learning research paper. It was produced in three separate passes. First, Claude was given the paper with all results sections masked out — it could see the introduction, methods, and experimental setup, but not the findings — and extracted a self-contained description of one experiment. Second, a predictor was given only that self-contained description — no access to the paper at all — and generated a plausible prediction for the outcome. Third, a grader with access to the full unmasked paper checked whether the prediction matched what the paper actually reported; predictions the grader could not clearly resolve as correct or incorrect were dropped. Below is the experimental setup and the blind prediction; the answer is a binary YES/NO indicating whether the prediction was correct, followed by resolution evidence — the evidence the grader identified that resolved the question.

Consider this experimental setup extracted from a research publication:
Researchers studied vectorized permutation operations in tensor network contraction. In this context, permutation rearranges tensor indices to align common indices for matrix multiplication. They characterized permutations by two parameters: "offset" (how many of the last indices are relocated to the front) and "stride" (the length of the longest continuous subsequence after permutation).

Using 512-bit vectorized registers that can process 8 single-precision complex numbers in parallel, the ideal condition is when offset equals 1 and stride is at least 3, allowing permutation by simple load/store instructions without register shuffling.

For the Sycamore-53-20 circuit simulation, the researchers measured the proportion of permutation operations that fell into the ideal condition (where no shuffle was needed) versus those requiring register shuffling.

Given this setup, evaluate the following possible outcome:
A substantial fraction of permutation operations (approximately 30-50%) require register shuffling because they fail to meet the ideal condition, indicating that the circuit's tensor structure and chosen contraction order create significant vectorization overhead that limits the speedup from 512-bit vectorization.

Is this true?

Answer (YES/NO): NO